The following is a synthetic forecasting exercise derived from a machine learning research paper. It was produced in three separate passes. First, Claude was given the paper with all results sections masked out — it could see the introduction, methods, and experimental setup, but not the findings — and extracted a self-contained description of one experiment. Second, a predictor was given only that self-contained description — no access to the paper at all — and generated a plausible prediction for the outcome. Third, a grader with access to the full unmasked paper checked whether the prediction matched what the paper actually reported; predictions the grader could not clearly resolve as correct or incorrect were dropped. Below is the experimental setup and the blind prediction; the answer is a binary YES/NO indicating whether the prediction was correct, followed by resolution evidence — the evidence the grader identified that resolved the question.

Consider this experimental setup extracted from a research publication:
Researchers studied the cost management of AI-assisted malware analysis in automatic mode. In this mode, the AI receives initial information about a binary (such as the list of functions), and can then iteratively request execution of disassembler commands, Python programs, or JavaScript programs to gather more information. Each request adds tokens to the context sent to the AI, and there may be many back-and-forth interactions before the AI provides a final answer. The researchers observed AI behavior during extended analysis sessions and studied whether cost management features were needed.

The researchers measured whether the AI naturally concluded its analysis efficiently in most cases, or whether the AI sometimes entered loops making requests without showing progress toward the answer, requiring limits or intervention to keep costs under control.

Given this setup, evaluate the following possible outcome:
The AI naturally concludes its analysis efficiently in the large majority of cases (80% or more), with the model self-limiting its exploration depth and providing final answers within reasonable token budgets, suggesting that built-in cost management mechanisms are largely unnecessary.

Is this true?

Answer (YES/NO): NO